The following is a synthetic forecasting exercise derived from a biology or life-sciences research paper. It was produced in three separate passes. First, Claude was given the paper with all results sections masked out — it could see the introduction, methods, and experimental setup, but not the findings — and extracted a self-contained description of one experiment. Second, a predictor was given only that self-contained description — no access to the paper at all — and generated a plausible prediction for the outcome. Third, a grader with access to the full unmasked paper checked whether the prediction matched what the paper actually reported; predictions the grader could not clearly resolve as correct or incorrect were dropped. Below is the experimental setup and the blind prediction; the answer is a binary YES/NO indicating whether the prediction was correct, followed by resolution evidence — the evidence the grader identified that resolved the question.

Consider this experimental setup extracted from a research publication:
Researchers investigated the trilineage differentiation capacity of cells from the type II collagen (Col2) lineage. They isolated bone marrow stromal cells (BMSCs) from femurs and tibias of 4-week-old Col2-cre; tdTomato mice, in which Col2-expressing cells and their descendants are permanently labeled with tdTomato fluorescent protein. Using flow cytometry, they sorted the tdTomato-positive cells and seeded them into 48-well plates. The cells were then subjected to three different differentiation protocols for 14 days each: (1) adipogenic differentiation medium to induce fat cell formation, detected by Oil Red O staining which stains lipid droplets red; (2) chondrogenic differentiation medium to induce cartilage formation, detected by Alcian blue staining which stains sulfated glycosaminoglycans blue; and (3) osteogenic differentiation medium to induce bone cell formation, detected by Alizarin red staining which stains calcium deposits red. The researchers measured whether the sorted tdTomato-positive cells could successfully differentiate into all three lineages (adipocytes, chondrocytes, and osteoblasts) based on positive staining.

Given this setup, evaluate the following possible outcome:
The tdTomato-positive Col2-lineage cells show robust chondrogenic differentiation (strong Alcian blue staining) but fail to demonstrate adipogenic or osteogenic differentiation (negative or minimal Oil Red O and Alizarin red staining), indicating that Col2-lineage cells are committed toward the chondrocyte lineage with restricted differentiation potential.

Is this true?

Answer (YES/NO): NO